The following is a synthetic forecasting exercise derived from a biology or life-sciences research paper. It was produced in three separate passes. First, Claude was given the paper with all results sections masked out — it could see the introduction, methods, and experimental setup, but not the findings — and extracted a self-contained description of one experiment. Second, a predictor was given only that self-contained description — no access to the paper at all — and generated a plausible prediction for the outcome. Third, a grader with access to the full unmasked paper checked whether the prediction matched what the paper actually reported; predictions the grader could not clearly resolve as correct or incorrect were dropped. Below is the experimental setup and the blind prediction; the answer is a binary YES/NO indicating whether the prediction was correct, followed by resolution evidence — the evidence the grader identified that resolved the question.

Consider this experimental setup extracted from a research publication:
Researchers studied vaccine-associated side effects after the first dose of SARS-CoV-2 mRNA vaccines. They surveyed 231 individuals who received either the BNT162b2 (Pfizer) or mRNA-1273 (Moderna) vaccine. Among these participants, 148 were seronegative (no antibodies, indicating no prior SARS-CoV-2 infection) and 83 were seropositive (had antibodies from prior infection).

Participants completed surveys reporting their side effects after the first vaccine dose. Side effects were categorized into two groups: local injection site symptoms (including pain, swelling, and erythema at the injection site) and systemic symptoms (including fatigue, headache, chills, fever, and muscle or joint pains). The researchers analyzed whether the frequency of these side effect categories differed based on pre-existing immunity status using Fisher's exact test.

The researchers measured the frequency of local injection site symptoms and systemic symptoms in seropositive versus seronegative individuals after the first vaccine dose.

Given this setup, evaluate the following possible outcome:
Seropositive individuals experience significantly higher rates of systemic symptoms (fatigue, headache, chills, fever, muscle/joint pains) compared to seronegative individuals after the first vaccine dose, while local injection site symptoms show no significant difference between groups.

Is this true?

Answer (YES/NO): YES